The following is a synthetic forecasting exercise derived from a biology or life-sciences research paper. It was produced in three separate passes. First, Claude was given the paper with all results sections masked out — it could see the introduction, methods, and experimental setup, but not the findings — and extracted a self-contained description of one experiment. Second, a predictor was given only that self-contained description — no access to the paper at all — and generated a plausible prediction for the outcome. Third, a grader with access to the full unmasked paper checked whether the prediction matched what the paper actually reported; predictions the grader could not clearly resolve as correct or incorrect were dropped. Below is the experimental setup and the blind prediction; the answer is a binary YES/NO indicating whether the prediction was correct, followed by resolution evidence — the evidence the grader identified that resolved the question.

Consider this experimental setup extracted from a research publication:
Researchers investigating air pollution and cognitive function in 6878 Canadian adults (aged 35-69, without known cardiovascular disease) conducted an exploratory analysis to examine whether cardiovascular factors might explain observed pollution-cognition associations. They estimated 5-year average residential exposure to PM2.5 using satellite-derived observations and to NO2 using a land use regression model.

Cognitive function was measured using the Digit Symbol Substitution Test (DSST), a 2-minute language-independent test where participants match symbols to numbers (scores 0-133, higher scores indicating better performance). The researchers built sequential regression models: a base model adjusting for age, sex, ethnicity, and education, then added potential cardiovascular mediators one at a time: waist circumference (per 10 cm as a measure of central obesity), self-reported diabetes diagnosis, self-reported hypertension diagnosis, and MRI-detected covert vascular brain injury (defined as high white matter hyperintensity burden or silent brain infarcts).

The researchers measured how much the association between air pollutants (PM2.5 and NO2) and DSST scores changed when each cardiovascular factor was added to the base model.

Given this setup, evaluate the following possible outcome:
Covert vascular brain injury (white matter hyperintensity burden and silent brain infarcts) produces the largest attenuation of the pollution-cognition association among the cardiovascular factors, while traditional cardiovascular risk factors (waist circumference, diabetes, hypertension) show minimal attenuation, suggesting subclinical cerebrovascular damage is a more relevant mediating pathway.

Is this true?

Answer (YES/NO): NO